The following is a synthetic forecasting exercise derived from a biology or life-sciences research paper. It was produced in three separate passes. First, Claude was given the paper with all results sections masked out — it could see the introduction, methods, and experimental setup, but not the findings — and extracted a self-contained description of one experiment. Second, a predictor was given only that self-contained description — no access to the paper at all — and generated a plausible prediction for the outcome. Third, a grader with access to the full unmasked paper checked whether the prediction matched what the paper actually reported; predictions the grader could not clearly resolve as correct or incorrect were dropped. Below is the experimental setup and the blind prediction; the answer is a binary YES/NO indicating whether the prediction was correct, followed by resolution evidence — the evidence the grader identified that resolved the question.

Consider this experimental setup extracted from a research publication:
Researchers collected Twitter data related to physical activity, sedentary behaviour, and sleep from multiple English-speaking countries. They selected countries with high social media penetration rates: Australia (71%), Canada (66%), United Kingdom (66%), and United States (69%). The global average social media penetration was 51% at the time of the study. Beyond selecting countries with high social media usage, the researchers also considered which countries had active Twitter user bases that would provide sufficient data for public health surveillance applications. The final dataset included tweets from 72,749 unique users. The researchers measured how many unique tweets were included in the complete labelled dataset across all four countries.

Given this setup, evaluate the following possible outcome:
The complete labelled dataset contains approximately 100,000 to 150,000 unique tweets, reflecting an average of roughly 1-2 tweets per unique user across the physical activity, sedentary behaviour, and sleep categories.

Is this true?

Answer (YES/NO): YES